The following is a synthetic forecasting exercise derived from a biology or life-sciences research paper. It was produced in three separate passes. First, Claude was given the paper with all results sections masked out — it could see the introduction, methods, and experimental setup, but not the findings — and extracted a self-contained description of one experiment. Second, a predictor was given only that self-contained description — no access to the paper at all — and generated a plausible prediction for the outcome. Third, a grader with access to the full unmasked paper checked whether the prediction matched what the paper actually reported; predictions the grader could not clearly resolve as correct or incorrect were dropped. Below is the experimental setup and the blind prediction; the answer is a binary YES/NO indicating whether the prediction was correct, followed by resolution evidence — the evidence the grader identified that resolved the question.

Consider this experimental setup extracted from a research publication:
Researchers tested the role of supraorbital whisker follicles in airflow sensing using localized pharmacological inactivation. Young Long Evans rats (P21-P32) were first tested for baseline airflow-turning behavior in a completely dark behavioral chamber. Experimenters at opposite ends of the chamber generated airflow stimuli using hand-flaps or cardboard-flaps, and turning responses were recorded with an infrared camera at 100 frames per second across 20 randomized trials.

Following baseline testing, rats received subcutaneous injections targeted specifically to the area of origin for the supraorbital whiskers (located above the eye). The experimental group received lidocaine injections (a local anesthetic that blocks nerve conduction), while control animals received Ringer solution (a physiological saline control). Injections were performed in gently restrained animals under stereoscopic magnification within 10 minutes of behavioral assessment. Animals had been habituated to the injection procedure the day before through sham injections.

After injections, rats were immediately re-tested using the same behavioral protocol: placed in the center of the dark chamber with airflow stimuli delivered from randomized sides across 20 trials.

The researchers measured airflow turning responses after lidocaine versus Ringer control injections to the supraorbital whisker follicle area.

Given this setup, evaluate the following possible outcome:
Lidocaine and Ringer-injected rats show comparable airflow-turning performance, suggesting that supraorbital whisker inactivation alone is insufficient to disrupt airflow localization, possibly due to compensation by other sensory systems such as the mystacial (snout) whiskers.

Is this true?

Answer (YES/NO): NO